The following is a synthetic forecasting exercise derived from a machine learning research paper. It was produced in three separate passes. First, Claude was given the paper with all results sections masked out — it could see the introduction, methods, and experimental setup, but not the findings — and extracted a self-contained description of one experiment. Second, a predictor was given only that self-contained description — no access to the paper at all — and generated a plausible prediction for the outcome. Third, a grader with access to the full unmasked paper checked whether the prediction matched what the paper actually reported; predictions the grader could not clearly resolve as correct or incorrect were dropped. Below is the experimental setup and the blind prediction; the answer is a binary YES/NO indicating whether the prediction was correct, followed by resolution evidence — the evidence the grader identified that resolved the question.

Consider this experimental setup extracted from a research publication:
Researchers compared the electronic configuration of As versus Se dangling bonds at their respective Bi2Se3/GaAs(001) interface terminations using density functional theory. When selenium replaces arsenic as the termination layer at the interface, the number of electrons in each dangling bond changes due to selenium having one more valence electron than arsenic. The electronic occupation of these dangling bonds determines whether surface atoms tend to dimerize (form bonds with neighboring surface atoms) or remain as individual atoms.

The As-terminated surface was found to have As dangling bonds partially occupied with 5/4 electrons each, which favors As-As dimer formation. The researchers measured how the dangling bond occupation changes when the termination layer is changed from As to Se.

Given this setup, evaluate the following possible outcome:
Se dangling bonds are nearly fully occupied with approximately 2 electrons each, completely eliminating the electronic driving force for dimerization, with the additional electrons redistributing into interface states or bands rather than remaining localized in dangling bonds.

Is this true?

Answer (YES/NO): NO